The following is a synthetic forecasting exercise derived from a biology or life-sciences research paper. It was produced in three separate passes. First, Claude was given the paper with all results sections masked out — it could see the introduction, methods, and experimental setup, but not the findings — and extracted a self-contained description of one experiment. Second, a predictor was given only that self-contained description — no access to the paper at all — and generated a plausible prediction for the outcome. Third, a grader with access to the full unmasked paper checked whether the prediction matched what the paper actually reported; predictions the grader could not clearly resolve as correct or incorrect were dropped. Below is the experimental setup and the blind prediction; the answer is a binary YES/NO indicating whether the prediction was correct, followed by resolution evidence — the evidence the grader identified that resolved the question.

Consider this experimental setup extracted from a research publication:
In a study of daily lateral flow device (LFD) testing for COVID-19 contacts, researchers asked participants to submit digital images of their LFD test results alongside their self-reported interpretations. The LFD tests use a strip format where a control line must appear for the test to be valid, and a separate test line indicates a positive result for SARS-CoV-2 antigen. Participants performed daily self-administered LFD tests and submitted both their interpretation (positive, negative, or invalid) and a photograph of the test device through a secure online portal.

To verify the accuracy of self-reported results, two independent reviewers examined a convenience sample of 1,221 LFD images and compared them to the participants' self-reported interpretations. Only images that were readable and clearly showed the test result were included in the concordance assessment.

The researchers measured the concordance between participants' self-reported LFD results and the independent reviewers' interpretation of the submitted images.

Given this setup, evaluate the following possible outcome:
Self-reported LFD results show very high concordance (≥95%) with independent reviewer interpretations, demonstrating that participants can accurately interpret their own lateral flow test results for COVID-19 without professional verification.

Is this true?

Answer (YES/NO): YES